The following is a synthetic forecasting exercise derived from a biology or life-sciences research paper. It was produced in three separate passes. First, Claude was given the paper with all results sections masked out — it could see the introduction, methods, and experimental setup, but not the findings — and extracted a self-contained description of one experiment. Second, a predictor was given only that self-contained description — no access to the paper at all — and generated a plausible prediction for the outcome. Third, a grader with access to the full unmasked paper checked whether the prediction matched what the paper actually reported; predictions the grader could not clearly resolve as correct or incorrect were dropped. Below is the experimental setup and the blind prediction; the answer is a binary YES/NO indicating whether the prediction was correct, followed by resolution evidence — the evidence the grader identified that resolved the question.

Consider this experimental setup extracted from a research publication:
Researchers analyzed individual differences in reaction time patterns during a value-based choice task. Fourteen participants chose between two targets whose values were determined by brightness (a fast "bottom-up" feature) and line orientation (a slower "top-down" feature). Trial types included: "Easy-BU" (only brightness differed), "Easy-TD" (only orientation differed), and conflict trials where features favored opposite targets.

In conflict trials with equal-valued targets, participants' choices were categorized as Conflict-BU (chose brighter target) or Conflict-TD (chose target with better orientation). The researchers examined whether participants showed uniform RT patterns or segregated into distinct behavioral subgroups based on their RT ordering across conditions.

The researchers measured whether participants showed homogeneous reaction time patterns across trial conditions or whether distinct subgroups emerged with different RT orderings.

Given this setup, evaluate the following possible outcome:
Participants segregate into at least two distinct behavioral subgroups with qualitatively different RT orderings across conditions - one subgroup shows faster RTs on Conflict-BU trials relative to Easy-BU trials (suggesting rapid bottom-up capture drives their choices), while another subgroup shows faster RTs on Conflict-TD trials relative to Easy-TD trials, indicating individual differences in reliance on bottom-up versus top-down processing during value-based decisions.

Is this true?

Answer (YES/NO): NO